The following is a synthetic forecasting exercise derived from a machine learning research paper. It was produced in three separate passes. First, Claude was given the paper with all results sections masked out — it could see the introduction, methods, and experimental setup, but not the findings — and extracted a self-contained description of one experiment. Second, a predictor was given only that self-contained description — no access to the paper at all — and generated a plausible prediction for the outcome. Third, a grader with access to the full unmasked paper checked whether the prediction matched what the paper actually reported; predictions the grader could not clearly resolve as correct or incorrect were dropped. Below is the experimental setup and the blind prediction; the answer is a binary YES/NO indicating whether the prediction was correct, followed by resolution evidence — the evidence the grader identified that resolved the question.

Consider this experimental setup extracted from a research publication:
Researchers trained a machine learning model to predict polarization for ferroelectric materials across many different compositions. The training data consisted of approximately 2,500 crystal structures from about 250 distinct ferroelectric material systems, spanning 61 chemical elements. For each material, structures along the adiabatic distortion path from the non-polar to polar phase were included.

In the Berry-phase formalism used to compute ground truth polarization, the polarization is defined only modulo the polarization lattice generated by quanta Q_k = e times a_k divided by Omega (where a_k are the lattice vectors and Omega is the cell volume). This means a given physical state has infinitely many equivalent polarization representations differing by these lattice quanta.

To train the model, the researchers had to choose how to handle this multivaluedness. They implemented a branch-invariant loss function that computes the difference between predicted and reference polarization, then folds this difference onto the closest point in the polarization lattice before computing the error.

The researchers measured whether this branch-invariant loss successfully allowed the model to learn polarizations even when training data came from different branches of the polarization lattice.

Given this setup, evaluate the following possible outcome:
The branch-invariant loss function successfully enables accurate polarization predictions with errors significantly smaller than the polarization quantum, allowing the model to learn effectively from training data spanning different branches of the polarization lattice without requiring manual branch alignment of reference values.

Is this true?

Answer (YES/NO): NO